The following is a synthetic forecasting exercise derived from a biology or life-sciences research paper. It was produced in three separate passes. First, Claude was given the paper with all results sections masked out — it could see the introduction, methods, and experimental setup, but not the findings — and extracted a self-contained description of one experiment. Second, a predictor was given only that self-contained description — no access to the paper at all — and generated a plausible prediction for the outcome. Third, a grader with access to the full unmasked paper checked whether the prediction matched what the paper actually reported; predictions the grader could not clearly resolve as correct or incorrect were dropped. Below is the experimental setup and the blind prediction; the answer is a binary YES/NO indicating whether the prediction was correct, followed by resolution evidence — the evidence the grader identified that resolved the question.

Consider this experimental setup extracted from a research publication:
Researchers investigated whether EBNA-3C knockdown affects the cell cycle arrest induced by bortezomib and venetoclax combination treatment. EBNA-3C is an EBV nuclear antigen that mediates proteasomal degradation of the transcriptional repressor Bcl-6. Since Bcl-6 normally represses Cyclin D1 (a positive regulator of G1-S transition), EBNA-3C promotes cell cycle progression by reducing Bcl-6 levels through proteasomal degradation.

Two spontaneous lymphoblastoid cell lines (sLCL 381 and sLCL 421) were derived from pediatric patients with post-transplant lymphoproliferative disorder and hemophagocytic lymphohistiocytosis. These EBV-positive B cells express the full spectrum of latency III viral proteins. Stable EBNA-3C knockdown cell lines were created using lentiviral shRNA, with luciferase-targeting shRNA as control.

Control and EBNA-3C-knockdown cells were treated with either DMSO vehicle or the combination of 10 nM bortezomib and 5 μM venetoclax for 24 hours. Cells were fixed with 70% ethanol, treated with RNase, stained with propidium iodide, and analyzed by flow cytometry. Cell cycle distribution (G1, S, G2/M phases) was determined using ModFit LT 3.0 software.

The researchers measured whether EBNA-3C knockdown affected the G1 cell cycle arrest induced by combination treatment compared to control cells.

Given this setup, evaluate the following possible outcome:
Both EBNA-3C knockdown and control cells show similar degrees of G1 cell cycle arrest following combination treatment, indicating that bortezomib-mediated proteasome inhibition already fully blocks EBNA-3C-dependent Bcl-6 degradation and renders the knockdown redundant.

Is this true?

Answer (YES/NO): NO